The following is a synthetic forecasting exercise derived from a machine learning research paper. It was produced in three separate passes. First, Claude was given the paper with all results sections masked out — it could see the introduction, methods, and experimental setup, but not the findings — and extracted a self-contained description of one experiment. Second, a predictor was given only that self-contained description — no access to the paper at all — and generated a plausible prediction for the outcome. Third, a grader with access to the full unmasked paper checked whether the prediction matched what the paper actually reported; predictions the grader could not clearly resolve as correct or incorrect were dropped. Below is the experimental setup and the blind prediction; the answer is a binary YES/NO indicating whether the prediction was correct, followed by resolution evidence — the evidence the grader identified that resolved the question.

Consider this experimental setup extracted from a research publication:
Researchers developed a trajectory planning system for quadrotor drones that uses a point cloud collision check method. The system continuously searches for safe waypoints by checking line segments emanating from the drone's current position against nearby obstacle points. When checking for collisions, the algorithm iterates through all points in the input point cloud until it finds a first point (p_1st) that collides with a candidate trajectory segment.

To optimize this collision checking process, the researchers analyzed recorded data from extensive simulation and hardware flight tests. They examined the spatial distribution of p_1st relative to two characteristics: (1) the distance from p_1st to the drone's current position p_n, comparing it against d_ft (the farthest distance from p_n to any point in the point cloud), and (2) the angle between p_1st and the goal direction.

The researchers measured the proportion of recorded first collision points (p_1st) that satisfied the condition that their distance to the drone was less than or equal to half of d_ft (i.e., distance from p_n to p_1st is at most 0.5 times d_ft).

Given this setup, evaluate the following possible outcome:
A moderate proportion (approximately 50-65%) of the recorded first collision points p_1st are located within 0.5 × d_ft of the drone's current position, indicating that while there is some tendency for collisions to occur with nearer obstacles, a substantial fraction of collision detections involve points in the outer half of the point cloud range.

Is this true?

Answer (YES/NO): NO